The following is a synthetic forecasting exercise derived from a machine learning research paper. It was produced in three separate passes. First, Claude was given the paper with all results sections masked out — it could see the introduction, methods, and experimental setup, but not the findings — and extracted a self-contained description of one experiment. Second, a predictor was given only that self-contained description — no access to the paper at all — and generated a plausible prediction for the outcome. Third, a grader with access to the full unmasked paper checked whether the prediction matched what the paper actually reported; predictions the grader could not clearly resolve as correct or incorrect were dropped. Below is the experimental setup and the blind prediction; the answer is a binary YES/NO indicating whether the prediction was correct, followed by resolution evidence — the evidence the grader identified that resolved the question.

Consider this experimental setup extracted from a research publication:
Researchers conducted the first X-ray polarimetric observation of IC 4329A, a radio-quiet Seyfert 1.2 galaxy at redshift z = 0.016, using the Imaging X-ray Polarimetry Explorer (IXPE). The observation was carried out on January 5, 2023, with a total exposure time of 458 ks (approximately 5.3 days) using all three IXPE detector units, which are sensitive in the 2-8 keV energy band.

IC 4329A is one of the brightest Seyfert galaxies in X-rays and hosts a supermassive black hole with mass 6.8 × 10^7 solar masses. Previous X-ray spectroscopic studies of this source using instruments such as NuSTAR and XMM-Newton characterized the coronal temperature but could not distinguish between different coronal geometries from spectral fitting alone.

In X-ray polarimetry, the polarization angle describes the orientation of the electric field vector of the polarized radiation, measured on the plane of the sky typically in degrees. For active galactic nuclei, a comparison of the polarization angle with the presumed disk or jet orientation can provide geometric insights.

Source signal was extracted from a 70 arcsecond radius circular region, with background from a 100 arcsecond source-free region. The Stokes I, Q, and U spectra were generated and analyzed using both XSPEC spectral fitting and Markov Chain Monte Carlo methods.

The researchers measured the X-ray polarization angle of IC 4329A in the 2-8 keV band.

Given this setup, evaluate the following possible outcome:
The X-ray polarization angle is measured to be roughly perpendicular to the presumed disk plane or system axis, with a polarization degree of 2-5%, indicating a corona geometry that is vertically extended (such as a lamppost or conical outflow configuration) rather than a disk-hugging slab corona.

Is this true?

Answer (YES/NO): NO